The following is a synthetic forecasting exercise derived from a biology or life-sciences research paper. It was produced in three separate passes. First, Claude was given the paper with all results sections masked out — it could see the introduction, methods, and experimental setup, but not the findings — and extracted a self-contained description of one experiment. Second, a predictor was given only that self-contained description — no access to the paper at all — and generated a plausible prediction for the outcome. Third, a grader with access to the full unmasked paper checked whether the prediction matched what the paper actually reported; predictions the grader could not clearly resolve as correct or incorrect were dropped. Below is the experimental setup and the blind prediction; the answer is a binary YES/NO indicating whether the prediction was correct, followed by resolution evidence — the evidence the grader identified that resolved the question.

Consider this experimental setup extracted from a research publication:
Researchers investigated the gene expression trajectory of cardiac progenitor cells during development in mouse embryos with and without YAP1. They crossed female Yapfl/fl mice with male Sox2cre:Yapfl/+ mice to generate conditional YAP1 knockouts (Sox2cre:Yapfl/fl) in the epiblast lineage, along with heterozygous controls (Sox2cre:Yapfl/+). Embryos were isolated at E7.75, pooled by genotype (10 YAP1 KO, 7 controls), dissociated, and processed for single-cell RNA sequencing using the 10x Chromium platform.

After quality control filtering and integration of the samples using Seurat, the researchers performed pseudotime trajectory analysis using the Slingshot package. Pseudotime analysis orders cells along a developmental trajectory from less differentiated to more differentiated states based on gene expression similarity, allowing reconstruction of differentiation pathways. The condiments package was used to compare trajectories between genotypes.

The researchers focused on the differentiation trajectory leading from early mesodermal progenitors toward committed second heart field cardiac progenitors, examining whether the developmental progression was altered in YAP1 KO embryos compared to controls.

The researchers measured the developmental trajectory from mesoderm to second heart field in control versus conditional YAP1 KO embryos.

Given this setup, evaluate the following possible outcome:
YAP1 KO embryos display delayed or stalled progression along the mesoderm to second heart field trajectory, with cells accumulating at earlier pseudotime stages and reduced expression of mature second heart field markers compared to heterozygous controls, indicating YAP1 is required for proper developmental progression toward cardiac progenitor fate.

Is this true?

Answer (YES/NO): NO